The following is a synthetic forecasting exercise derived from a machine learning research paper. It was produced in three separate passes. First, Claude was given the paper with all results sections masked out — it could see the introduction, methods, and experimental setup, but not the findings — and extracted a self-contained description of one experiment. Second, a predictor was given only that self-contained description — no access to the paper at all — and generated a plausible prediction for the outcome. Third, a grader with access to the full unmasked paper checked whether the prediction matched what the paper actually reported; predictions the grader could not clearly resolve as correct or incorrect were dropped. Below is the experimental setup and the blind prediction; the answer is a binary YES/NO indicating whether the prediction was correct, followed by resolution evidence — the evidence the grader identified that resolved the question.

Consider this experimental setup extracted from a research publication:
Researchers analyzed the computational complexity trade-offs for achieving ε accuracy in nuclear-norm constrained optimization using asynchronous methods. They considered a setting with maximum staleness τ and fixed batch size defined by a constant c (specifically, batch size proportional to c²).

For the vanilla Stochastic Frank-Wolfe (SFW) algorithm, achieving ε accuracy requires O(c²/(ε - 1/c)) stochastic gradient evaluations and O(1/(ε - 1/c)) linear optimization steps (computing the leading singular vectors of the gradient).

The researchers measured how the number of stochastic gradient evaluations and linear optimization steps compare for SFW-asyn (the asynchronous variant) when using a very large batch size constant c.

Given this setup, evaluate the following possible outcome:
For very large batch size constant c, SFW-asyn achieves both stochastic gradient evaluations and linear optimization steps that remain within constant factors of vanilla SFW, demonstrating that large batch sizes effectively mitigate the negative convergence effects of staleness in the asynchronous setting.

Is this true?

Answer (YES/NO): NO